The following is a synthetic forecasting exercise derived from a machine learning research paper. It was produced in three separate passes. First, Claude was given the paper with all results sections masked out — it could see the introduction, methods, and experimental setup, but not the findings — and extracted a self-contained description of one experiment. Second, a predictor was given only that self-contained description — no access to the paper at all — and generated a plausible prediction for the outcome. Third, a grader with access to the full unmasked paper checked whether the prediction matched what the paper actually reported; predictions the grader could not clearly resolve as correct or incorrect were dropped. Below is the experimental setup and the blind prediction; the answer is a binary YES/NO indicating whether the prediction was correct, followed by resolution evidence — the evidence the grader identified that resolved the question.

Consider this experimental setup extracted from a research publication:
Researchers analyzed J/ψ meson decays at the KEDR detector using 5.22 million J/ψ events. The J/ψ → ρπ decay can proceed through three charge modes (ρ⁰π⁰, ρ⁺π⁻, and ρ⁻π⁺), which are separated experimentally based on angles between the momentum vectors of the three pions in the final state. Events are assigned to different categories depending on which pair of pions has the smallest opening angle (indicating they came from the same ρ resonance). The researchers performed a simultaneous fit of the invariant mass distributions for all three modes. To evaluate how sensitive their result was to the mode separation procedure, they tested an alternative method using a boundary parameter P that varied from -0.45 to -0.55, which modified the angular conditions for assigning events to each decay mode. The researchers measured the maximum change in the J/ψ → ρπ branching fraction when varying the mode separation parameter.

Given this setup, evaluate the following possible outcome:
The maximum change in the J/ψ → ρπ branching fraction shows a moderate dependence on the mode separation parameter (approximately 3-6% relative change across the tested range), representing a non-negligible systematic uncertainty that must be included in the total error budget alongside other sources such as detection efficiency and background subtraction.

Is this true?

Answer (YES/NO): NO